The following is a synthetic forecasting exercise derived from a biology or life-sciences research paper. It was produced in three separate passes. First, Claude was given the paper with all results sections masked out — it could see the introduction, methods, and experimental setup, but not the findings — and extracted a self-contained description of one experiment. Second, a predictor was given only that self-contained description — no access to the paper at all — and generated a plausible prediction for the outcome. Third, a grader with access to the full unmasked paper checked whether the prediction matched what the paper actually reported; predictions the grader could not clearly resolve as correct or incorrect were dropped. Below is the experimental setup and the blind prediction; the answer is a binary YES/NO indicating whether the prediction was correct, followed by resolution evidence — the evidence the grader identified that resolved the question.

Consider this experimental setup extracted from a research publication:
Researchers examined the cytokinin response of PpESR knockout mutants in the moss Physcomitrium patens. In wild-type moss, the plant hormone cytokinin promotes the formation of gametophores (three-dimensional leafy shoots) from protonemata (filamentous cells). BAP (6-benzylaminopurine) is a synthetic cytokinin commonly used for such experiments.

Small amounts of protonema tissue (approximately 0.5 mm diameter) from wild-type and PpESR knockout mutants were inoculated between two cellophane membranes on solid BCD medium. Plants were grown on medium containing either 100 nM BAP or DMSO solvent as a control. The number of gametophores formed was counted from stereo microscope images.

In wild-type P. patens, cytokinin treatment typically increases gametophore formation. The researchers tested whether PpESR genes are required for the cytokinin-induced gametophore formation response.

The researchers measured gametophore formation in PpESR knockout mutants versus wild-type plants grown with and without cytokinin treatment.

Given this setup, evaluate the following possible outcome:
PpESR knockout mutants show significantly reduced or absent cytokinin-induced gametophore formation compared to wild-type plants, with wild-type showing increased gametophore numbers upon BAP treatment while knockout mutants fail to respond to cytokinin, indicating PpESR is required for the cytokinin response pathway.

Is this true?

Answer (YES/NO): NO